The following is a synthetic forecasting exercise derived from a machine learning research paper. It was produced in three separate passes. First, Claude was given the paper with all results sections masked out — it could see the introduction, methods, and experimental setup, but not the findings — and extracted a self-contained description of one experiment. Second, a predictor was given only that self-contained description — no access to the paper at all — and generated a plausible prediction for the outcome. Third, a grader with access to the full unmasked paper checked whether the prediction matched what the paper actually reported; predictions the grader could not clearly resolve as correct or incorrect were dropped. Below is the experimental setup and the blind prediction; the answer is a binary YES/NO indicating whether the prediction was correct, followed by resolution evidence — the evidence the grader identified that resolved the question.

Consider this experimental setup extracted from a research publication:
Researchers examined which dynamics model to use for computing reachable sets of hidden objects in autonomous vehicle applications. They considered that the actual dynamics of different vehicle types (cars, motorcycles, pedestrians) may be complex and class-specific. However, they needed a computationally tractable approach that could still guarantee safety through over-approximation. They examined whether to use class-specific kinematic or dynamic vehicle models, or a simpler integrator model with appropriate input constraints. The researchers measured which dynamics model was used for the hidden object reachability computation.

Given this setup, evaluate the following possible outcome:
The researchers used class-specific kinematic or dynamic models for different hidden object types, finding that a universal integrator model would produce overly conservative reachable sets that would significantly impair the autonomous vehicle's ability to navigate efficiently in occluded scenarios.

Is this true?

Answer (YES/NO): NO